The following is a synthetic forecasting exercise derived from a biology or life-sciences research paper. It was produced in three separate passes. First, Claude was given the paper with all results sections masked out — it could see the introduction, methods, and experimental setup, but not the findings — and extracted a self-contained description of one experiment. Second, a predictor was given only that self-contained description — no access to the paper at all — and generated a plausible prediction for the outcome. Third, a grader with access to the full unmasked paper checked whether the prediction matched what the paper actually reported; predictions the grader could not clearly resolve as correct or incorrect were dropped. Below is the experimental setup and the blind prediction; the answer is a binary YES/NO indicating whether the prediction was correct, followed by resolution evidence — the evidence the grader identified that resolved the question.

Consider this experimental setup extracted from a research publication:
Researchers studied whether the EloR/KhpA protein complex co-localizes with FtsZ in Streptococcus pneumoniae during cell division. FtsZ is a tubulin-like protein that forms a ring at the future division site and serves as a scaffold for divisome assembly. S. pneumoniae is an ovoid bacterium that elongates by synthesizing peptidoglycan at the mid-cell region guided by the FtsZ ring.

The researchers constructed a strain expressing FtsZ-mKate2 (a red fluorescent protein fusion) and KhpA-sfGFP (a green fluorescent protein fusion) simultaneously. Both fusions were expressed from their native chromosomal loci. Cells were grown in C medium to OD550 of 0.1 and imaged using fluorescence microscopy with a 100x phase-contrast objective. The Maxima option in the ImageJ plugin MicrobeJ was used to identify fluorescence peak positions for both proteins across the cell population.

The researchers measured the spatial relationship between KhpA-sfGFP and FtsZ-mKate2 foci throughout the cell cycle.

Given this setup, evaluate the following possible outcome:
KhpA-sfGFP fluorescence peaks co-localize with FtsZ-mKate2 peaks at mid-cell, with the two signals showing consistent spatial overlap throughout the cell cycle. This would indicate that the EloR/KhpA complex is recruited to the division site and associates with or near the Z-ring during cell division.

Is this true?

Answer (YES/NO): YES